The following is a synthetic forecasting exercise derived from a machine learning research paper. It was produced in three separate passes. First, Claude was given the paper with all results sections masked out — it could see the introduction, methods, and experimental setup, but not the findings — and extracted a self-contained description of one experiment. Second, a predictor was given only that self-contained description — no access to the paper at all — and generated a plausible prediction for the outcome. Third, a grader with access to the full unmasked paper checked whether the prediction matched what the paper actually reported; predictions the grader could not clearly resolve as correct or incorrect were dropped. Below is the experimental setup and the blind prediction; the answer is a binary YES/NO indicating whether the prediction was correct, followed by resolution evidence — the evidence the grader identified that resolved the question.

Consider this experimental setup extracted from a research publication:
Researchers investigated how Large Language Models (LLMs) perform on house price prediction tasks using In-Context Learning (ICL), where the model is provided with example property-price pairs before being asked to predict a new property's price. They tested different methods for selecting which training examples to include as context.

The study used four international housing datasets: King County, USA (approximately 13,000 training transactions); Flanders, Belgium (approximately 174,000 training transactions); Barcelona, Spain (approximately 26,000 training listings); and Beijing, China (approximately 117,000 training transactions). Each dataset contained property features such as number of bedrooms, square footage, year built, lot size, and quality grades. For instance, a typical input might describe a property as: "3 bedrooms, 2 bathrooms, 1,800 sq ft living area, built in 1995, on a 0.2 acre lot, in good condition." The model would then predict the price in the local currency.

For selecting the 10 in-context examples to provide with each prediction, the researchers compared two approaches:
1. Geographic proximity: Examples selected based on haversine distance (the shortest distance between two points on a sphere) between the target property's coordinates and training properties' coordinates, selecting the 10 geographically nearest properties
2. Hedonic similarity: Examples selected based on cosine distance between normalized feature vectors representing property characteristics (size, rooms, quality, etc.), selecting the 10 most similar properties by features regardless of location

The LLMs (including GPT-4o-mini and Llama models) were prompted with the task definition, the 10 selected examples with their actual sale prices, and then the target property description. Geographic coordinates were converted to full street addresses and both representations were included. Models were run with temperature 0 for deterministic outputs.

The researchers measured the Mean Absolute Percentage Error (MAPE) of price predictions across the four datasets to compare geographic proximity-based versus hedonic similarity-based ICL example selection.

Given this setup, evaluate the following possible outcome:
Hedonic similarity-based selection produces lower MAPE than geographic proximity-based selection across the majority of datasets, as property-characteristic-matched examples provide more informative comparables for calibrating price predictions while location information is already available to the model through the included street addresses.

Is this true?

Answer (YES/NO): NO